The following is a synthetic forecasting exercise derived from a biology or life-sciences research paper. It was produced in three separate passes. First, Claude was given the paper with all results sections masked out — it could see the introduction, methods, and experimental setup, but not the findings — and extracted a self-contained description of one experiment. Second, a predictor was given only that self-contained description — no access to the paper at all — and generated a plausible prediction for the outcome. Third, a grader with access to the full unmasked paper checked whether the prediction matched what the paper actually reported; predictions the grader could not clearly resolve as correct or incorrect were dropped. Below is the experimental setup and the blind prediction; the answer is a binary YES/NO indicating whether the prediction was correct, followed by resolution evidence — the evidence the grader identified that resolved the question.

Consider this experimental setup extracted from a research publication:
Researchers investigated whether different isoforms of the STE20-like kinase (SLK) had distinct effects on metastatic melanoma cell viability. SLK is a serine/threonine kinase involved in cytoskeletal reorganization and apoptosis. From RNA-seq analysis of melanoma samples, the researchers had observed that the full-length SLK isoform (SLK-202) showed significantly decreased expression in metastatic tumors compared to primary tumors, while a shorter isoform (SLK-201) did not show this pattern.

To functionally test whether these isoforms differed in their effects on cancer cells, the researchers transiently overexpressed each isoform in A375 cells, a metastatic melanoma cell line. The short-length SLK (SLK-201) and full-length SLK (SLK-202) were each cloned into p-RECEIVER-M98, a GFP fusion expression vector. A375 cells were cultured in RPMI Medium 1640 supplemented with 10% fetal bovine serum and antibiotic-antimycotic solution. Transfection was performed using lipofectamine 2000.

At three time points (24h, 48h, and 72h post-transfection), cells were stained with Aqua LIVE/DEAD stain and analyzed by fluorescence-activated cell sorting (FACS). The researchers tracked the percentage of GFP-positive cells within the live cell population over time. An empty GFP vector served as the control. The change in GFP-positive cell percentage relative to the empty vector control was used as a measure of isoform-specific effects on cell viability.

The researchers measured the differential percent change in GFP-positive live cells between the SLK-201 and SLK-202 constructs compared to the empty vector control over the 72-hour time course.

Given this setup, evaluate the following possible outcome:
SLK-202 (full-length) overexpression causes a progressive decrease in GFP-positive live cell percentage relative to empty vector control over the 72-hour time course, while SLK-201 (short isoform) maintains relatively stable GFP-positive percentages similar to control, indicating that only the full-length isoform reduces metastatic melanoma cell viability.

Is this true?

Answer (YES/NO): NO